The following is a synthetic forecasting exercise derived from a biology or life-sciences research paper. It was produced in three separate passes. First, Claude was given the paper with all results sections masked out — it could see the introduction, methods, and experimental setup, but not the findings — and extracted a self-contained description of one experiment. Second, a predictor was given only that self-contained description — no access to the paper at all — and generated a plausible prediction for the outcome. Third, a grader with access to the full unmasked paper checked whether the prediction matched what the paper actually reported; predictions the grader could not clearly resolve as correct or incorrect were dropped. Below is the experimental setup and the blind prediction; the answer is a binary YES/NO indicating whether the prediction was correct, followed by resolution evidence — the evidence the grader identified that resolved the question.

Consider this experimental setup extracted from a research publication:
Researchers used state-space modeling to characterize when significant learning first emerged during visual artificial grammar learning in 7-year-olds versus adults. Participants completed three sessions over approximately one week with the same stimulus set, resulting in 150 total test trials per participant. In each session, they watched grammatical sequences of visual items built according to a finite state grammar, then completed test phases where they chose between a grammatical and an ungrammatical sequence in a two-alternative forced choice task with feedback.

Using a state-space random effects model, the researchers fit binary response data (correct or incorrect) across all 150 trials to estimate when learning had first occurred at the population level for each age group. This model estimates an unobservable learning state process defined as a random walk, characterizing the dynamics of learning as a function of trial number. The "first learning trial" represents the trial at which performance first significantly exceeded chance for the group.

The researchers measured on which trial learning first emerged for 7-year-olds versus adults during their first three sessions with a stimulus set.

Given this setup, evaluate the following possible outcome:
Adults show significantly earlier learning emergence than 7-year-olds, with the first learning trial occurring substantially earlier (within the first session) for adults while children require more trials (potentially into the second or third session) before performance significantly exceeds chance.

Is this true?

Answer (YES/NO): NO